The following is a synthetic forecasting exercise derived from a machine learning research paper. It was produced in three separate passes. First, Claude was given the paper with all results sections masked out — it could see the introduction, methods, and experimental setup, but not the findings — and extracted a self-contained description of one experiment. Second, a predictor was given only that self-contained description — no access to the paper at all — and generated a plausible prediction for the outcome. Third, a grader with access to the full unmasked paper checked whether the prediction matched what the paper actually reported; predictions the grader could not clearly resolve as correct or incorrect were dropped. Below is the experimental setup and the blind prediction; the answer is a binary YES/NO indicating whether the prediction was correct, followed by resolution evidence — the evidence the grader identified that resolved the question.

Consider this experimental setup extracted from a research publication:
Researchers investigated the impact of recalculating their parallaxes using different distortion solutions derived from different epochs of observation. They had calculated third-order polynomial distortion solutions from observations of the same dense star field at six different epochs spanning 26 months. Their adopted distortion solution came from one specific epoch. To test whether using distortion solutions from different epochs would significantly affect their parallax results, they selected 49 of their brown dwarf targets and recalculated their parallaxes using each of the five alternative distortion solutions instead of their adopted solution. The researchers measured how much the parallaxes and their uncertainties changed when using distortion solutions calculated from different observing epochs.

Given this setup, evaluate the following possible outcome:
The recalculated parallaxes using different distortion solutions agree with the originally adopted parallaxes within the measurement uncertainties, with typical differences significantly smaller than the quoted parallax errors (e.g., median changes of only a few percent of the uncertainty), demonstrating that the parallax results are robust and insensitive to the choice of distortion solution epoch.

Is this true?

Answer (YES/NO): YES